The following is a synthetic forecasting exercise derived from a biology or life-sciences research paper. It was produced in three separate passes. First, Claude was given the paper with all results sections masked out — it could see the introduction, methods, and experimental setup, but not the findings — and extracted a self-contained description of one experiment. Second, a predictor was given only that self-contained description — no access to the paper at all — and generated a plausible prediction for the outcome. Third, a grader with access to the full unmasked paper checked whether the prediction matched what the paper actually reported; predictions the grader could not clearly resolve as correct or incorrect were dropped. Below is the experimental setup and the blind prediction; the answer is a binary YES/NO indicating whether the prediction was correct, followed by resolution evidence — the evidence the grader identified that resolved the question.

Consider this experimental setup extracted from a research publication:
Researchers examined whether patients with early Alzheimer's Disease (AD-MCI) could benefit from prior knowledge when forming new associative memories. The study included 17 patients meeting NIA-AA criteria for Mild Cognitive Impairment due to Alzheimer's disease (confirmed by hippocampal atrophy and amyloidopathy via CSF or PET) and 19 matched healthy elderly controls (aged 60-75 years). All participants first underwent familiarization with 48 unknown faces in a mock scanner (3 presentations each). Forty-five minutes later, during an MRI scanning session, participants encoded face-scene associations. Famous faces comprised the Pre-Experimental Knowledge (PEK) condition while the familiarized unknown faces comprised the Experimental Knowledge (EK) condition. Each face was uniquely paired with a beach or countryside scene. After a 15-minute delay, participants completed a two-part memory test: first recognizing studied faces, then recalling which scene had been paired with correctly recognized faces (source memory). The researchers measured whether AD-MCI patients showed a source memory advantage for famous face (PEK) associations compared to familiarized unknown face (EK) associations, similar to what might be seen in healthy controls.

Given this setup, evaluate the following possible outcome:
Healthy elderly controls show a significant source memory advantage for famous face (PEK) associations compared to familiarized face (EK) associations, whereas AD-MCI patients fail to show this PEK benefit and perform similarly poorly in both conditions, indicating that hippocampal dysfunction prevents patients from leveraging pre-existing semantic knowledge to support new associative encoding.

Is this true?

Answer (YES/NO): NO